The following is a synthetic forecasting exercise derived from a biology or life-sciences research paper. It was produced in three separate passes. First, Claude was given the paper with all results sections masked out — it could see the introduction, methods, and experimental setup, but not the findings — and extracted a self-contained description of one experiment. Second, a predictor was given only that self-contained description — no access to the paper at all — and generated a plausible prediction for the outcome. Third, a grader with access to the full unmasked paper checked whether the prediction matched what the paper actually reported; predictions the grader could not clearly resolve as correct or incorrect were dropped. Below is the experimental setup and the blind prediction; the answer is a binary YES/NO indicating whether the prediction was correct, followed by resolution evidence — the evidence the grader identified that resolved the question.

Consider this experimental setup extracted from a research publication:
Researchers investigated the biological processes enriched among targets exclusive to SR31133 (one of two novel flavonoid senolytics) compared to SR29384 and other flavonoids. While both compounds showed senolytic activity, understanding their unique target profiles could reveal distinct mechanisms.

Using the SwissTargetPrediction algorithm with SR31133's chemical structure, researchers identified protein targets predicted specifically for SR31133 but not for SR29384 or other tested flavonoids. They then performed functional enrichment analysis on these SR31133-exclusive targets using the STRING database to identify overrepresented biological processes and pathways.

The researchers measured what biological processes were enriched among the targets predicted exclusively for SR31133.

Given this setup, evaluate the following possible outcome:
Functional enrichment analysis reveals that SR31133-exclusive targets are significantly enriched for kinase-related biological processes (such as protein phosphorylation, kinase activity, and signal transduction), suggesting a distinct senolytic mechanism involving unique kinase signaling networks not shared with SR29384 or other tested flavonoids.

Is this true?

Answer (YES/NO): NO